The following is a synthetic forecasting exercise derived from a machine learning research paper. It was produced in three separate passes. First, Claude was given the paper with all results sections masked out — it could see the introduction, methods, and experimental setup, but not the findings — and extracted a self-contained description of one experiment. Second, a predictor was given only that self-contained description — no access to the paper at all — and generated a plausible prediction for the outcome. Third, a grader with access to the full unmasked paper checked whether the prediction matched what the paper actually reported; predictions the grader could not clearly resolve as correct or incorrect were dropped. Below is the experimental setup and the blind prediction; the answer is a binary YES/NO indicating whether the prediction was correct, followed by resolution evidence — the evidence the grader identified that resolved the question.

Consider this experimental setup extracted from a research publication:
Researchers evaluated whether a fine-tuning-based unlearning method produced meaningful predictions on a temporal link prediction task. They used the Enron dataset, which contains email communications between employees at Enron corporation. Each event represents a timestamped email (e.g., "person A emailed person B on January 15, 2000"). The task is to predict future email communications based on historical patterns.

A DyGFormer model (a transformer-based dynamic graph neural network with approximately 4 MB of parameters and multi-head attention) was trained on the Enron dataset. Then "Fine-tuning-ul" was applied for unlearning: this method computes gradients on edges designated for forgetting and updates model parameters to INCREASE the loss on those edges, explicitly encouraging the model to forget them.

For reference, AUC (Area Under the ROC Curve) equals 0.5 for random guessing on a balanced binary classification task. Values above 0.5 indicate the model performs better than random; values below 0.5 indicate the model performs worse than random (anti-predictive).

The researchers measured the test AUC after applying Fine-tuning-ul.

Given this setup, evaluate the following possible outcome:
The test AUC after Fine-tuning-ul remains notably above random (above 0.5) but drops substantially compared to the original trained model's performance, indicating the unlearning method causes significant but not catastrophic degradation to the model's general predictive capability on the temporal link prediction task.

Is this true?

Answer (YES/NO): NO